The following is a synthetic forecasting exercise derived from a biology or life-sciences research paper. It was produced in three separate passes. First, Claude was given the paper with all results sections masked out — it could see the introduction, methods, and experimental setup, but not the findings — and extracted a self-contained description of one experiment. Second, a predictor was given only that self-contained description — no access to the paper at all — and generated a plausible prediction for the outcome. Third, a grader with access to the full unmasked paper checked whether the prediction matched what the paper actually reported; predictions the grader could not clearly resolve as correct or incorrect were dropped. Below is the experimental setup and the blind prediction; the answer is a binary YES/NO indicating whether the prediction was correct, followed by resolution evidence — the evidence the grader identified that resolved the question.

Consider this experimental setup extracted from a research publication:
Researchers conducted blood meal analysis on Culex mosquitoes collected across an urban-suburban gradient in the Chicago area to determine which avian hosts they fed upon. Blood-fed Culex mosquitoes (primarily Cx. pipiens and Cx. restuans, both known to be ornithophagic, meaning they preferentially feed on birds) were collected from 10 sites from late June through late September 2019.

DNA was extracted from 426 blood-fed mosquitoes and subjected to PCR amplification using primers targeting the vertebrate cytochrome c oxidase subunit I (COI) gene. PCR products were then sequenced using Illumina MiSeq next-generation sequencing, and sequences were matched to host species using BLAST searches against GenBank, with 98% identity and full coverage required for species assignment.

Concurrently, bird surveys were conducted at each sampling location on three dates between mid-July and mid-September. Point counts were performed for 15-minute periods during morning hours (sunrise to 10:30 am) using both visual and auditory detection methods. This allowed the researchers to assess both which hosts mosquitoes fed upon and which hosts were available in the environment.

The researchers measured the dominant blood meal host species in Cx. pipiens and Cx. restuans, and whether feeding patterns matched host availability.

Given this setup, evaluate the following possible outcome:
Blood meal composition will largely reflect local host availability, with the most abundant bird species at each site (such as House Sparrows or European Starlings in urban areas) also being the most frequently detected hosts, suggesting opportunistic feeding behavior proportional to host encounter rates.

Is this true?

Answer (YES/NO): NO